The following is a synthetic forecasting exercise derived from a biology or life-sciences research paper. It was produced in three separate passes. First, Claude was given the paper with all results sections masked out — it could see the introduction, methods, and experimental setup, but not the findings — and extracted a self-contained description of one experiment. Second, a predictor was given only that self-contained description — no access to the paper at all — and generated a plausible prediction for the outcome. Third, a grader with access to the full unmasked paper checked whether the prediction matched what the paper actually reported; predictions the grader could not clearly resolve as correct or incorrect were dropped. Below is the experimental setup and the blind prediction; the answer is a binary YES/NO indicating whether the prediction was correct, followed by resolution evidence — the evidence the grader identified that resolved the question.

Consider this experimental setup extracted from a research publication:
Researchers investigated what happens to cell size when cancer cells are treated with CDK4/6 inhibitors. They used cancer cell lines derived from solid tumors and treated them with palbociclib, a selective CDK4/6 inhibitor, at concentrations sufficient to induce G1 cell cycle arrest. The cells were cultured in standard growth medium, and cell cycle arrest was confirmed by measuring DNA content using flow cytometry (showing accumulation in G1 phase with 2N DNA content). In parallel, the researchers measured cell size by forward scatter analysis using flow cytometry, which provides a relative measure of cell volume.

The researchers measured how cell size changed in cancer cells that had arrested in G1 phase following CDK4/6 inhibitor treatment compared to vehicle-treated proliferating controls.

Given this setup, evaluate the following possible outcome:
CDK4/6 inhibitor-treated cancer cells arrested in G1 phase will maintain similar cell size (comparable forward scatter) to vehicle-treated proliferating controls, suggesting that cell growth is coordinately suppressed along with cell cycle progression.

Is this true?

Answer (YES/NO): NO